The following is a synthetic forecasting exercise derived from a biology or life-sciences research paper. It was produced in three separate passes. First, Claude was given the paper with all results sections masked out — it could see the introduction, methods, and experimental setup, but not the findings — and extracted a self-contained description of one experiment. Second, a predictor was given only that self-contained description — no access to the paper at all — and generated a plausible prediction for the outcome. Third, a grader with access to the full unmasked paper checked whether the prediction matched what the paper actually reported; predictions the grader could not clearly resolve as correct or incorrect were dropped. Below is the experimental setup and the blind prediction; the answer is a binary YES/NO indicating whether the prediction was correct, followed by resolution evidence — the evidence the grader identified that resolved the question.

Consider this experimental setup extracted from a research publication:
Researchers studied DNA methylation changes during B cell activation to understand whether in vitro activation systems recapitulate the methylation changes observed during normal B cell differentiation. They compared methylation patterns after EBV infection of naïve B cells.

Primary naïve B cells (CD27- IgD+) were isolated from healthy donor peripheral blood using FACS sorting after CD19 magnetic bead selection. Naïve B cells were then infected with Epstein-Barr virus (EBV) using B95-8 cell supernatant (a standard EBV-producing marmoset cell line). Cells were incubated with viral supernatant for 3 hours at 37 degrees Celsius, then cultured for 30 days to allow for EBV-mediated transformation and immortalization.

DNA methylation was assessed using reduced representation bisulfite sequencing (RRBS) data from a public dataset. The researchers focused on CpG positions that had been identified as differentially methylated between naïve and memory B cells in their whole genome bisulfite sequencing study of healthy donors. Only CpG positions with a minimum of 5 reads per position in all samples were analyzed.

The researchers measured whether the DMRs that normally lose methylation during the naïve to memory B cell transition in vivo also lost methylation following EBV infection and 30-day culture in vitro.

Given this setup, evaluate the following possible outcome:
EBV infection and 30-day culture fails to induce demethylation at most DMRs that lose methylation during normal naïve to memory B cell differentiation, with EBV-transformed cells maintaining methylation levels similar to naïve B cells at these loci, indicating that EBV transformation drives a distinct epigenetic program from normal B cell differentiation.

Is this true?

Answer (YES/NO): NO